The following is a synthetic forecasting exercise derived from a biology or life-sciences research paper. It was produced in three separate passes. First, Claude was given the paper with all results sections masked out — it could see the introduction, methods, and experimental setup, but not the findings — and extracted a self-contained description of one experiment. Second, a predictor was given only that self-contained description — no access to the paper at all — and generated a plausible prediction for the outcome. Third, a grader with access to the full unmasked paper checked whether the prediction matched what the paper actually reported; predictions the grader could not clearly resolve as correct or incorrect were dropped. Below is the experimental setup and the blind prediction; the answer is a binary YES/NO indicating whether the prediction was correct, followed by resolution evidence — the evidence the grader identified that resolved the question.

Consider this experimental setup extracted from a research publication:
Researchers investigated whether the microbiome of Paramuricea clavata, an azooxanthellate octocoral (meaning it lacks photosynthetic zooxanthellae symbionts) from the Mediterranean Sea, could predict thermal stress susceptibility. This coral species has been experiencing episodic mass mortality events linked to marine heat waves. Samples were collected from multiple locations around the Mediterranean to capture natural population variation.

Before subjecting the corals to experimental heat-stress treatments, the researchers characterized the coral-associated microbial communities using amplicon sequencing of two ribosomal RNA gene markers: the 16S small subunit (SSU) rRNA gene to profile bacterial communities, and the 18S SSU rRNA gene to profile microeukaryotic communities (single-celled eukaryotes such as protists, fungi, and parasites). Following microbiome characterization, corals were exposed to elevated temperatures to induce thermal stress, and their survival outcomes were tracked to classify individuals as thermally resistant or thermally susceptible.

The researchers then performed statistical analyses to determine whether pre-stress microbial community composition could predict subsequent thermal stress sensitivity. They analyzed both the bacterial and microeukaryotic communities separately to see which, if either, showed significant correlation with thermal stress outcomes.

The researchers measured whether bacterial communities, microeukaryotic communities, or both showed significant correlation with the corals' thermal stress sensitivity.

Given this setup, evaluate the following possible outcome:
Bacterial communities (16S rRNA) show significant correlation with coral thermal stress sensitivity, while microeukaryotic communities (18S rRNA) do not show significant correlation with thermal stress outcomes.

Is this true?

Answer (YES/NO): NO